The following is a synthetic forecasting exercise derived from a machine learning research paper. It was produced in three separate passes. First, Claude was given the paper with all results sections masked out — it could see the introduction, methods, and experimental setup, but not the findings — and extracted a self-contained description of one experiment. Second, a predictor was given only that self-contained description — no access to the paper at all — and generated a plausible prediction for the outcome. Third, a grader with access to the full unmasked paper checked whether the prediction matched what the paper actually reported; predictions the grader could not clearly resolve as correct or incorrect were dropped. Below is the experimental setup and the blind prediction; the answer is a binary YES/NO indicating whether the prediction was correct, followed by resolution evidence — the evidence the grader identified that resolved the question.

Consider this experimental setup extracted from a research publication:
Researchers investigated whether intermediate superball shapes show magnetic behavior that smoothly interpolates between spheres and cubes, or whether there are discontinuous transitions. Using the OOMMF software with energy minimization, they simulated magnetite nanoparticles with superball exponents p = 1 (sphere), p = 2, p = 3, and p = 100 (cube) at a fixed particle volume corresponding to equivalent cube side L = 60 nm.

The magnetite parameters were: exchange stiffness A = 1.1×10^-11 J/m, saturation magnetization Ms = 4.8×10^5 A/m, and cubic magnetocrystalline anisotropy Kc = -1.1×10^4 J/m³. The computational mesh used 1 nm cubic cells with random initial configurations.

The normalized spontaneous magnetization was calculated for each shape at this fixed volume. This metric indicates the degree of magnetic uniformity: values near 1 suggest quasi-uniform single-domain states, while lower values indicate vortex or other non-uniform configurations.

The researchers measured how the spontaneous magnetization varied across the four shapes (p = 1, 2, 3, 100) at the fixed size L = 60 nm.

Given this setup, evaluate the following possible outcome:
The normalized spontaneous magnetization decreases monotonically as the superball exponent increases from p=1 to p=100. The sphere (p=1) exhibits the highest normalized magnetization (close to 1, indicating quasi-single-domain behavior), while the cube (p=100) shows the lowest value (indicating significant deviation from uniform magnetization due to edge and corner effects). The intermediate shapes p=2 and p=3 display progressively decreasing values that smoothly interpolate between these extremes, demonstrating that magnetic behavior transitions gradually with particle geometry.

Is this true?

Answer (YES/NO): NO